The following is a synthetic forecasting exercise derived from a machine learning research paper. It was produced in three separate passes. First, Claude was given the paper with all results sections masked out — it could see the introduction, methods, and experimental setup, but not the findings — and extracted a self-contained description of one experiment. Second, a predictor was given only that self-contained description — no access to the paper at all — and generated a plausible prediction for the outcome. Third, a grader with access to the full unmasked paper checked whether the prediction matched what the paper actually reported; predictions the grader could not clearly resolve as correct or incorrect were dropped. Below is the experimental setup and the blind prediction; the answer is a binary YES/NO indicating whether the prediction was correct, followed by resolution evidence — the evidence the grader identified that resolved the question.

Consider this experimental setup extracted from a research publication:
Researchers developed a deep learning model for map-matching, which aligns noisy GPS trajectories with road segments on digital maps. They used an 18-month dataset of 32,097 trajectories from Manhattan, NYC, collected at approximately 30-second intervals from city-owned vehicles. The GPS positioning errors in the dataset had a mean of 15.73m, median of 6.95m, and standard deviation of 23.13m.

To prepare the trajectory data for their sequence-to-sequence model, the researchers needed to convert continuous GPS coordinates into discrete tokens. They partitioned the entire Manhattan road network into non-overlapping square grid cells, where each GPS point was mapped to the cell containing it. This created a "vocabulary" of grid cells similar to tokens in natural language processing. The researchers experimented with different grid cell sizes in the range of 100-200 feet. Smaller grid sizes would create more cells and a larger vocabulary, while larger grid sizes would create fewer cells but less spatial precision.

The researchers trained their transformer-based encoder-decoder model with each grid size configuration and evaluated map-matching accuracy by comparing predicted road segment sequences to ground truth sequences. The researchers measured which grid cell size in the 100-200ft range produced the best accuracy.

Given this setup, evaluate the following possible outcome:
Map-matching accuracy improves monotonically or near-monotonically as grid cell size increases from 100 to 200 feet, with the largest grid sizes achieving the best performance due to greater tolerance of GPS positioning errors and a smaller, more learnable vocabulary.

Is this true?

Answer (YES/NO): NO